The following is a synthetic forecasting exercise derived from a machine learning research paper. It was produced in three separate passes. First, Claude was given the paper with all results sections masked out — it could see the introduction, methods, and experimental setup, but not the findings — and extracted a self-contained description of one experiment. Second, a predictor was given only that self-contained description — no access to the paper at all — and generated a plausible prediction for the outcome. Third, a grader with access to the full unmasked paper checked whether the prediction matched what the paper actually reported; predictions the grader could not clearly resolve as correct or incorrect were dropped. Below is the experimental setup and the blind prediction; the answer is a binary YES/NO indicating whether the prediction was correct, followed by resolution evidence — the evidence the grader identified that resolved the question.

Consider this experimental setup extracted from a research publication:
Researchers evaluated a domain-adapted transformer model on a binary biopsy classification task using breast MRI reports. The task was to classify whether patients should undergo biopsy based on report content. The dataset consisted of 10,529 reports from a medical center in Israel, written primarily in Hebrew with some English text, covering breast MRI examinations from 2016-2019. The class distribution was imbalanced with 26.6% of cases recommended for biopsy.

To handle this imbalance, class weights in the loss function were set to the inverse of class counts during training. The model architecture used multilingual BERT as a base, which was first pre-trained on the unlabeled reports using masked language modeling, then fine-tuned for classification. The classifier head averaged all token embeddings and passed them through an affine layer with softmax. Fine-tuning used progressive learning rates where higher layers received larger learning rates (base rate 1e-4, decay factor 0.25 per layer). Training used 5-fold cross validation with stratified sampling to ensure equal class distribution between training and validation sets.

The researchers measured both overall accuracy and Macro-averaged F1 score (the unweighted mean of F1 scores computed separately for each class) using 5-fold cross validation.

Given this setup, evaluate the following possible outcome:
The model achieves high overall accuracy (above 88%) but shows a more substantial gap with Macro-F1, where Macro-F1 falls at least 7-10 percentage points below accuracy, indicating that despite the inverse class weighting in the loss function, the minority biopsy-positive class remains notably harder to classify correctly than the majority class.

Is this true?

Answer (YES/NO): NO